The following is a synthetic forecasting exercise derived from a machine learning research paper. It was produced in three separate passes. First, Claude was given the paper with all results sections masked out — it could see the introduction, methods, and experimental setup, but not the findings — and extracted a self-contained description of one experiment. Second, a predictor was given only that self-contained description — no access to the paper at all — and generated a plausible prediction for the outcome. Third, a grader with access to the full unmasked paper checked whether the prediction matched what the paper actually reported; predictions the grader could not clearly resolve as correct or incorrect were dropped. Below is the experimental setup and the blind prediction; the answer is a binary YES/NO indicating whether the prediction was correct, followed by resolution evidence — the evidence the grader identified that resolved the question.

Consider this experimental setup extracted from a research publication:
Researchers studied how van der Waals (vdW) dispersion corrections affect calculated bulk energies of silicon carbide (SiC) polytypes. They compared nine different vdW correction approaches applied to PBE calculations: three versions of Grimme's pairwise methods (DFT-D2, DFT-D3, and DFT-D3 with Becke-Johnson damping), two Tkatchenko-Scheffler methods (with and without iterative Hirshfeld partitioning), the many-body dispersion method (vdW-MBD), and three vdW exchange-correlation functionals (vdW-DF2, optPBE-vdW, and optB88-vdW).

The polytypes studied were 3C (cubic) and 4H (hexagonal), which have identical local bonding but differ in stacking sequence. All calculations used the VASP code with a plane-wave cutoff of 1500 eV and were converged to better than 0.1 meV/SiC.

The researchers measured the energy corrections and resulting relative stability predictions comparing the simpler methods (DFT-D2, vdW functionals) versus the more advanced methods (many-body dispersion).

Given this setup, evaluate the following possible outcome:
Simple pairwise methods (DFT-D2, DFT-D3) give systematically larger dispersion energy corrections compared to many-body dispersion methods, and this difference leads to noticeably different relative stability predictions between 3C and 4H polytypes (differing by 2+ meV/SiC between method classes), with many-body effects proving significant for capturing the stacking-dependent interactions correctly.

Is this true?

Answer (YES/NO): NO